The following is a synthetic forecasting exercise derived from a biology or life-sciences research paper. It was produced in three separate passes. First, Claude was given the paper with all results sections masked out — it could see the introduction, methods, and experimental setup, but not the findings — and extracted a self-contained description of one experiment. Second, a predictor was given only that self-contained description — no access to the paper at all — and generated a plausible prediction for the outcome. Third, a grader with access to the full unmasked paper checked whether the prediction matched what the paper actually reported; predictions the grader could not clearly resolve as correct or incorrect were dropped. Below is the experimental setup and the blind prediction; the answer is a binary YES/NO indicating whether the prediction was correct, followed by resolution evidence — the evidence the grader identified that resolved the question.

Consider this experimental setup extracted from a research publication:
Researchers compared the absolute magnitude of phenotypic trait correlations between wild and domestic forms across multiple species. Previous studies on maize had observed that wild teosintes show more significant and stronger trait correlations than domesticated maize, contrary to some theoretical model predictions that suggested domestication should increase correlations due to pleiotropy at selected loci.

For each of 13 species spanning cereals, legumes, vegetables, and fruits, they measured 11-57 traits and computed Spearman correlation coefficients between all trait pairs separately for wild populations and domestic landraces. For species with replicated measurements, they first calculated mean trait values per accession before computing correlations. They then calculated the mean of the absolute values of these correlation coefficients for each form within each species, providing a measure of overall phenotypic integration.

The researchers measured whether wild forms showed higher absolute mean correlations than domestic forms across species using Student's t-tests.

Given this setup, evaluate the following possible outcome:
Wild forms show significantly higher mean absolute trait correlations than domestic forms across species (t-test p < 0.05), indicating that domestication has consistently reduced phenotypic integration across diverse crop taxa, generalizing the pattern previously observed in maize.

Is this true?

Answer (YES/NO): NO